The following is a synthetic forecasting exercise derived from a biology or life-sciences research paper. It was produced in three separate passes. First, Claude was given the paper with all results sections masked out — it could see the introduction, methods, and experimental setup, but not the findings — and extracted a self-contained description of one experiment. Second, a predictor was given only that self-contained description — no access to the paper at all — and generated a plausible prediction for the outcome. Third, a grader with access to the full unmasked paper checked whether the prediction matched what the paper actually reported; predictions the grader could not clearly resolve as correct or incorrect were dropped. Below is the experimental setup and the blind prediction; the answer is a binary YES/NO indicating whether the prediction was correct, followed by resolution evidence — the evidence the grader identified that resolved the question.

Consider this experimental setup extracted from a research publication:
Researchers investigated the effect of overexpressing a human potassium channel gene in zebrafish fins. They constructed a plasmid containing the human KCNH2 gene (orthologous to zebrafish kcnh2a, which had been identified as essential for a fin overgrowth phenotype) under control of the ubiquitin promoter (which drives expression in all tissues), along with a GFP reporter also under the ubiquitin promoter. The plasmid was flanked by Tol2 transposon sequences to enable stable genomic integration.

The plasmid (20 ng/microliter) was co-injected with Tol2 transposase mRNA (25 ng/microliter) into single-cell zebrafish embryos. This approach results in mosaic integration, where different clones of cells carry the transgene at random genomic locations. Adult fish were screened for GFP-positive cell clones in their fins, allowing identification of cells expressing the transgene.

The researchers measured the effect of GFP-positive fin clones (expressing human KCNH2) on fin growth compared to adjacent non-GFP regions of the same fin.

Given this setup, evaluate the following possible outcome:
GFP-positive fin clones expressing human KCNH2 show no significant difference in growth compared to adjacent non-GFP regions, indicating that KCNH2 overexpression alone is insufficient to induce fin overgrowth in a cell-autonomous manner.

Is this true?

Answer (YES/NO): NO